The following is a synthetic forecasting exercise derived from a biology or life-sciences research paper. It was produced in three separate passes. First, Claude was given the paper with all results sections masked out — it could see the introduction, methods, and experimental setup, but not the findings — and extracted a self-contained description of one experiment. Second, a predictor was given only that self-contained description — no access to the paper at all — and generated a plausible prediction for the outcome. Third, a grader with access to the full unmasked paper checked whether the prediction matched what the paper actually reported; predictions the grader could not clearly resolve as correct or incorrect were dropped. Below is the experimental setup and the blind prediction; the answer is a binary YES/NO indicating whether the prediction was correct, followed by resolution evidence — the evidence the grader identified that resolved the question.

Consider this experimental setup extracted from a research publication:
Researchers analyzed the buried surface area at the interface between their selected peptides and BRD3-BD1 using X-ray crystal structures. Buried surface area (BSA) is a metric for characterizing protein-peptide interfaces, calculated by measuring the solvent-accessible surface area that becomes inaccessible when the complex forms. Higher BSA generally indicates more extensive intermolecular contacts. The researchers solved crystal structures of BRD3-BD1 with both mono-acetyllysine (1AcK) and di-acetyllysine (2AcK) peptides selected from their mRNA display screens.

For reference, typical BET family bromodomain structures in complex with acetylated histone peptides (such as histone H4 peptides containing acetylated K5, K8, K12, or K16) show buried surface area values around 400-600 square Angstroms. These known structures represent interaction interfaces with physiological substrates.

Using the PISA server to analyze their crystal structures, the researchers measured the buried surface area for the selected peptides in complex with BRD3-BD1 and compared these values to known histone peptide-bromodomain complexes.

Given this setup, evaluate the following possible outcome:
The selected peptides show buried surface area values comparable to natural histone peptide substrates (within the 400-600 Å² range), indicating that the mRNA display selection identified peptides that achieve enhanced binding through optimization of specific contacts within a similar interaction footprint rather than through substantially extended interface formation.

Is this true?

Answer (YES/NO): NO